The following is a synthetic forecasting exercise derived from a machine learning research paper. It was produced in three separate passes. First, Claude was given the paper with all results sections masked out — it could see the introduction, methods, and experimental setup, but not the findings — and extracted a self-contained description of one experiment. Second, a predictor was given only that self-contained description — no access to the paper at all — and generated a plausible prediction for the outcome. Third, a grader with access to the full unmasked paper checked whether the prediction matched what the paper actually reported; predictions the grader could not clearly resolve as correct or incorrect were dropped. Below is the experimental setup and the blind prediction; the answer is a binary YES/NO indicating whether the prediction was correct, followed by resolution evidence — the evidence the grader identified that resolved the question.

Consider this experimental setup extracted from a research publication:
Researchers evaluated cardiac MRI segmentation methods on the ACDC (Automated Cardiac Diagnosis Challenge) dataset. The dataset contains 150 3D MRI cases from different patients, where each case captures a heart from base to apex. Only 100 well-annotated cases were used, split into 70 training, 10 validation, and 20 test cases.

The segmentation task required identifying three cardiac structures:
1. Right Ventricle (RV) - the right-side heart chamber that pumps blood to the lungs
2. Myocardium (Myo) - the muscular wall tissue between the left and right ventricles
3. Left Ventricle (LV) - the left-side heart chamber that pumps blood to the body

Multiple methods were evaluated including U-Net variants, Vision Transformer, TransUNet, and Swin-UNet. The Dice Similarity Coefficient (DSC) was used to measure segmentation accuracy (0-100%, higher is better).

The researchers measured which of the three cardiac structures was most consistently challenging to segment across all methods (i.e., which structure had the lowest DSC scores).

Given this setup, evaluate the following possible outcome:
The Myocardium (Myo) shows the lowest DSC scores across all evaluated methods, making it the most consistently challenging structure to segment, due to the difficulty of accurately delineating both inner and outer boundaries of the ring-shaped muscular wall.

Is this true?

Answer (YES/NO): YES